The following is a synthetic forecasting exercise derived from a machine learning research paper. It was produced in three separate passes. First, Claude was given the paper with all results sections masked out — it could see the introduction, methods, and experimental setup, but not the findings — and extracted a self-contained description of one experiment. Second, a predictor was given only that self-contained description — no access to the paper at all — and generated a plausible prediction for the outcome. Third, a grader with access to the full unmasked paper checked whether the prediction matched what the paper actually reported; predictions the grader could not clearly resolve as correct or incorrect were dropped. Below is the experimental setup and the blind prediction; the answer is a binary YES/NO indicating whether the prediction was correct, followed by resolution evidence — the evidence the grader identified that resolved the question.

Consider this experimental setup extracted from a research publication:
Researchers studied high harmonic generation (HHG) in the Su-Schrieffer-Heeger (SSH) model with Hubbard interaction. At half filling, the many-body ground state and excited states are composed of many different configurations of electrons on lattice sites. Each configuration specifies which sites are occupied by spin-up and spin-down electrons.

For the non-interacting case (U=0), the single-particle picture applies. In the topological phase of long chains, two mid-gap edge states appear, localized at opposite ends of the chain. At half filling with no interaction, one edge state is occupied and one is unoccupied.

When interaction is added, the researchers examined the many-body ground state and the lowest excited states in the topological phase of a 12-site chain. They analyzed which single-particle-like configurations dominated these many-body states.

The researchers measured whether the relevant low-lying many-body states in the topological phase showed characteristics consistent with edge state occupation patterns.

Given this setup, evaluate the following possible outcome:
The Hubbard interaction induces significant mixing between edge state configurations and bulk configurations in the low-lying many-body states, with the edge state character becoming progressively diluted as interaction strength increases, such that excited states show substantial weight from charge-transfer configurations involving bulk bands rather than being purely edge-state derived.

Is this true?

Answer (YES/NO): NO